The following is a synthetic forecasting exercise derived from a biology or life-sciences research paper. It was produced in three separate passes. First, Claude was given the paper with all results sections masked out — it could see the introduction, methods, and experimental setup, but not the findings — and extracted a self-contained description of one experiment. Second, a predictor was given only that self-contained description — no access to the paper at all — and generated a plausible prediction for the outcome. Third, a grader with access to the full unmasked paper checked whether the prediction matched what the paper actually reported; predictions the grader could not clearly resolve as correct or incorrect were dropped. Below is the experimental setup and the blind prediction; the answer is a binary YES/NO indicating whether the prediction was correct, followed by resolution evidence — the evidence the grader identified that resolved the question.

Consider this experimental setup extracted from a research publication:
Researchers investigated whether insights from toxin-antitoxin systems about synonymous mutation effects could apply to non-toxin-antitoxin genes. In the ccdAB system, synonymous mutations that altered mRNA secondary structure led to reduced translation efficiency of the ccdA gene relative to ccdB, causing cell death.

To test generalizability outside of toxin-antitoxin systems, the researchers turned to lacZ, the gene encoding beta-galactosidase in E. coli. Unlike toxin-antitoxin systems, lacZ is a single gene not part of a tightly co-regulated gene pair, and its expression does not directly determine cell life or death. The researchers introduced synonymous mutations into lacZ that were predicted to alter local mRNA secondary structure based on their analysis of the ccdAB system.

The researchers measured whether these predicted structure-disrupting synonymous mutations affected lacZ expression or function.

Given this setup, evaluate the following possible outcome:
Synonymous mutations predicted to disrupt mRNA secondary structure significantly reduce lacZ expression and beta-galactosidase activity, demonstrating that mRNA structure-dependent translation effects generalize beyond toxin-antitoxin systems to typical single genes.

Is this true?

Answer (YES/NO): NO